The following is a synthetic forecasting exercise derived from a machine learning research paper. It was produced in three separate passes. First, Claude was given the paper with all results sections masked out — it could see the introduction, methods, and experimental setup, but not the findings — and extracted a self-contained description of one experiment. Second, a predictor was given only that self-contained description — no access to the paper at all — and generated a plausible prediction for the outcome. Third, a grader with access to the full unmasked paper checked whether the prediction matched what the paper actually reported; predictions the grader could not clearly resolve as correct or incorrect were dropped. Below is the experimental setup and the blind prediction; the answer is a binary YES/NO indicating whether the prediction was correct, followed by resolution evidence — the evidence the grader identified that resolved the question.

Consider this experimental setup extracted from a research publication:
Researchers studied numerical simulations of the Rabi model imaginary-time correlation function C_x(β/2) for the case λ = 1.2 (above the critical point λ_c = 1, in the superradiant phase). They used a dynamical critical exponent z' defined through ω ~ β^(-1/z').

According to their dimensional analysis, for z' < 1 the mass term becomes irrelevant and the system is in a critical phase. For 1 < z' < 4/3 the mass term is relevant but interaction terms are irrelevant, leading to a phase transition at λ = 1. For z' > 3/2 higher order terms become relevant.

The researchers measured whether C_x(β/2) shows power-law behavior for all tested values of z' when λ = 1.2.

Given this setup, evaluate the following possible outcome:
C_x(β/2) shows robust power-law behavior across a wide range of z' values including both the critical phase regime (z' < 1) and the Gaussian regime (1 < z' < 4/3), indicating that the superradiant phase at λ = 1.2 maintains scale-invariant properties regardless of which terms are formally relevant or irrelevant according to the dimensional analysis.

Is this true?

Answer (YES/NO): YES